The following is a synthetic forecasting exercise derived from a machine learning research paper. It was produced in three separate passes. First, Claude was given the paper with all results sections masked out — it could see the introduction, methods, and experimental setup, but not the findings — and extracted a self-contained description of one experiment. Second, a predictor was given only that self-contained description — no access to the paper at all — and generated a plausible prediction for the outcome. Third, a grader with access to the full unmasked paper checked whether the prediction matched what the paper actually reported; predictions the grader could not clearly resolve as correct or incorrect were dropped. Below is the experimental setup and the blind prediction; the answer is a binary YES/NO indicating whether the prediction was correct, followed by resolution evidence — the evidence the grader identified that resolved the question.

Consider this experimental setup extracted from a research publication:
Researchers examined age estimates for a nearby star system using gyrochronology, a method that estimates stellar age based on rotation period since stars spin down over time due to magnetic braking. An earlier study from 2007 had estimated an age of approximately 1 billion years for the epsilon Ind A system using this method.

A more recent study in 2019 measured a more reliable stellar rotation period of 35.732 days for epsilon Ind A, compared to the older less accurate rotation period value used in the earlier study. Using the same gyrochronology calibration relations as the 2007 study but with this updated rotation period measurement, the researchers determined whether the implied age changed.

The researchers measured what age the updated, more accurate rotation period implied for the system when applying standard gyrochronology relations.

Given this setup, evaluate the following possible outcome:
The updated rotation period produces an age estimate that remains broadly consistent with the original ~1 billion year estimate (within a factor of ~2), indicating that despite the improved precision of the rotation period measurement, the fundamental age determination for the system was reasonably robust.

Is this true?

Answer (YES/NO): NO